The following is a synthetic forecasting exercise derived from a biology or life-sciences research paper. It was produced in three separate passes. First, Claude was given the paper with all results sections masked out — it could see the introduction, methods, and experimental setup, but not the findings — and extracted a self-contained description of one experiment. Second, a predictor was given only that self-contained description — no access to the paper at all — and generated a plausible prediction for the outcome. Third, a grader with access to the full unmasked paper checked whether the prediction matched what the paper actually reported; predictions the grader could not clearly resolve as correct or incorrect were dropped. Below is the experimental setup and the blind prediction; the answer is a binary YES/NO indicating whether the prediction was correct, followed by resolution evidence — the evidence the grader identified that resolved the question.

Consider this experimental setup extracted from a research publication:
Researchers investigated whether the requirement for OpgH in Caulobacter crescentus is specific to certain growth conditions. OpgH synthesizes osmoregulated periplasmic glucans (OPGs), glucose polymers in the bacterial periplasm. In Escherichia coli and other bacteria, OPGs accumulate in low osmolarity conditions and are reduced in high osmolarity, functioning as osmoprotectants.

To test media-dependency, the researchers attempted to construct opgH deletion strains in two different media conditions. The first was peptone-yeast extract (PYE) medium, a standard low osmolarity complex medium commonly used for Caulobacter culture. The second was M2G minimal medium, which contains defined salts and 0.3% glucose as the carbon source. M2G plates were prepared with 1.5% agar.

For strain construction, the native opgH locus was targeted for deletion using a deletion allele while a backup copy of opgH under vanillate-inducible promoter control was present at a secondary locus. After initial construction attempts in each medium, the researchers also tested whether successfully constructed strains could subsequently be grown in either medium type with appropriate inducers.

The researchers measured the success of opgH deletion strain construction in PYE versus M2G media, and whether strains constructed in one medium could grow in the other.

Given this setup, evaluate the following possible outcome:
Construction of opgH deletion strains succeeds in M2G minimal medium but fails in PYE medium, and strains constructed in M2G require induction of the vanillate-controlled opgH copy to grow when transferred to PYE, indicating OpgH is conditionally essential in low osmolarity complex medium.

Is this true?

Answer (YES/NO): NO